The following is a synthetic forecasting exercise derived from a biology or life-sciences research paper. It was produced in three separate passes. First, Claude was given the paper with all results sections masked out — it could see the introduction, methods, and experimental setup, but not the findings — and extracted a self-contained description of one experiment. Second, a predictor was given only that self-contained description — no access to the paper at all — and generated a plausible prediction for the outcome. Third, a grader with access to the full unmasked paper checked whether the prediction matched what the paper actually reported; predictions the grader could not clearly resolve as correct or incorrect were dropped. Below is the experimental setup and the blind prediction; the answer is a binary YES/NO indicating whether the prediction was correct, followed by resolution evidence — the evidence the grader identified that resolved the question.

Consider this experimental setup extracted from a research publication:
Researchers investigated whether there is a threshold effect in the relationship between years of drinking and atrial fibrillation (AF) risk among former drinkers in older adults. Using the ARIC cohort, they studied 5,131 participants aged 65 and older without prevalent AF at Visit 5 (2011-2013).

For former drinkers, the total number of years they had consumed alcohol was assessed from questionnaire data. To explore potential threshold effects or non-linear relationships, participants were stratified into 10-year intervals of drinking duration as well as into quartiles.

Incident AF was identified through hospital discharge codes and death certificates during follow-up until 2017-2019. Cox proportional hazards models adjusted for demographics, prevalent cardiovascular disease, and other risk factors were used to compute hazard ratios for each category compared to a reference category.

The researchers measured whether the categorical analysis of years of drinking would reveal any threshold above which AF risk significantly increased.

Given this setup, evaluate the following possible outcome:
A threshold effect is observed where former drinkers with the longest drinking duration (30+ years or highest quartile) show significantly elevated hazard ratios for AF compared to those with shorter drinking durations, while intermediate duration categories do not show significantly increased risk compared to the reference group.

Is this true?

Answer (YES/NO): NO